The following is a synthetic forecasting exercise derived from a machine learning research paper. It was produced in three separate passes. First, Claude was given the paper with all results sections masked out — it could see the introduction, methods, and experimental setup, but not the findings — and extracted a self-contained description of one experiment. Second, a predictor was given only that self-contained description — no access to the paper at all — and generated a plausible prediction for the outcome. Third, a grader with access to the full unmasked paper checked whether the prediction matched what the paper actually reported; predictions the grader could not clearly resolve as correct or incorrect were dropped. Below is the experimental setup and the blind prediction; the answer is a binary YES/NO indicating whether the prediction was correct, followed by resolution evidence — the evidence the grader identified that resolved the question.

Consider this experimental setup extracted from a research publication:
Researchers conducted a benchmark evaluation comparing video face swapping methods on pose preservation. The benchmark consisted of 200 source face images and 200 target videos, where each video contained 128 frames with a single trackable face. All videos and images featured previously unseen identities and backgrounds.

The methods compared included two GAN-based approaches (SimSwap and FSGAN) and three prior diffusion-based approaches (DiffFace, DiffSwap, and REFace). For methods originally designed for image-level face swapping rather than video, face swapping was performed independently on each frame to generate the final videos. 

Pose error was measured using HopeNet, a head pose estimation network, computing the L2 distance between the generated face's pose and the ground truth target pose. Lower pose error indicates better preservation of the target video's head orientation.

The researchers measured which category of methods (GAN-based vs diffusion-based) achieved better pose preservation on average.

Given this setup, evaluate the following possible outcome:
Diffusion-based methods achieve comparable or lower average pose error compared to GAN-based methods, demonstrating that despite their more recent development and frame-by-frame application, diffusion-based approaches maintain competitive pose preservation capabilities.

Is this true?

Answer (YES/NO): NO